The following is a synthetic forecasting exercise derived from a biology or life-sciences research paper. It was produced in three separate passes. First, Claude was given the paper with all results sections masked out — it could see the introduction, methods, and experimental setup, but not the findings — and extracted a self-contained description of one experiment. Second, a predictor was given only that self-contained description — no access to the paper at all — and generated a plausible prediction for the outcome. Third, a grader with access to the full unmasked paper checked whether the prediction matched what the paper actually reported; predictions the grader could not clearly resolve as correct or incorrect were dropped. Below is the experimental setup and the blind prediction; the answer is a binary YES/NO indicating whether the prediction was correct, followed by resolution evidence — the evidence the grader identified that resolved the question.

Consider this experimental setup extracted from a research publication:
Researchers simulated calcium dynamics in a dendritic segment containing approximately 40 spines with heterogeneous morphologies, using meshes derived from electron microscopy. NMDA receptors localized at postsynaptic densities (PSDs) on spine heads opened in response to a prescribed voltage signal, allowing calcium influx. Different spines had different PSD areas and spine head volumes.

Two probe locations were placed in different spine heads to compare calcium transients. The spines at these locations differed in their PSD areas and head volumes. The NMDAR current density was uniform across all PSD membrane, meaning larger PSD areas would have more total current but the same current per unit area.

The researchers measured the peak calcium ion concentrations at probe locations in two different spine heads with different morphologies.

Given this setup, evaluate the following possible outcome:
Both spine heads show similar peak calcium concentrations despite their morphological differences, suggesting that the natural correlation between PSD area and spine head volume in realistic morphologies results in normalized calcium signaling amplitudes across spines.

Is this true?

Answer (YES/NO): NO